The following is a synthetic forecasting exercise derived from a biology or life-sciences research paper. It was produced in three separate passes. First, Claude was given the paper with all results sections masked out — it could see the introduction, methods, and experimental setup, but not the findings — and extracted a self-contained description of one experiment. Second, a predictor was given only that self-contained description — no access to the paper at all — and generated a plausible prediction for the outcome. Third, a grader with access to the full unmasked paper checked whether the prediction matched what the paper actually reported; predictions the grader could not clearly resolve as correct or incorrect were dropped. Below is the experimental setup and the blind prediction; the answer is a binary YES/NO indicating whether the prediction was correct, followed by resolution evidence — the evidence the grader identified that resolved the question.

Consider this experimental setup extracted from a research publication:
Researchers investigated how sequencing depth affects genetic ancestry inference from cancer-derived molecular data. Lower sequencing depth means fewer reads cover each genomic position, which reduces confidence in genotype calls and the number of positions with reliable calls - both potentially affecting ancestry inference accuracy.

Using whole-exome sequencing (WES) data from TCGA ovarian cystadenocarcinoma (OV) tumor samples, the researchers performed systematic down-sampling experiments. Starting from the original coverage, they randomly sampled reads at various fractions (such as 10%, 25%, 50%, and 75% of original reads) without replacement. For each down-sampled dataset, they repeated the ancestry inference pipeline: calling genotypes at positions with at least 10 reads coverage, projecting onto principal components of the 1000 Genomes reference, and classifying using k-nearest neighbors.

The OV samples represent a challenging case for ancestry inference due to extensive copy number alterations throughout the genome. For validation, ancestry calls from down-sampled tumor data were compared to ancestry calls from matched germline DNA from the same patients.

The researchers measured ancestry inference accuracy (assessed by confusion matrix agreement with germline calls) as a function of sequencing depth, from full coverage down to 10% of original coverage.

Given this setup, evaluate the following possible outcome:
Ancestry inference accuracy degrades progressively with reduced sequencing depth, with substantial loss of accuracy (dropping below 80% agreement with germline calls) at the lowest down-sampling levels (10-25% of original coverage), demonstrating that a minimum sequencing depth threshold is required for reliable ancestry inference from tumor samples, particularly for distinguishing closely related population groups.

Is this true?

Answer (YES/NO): NO